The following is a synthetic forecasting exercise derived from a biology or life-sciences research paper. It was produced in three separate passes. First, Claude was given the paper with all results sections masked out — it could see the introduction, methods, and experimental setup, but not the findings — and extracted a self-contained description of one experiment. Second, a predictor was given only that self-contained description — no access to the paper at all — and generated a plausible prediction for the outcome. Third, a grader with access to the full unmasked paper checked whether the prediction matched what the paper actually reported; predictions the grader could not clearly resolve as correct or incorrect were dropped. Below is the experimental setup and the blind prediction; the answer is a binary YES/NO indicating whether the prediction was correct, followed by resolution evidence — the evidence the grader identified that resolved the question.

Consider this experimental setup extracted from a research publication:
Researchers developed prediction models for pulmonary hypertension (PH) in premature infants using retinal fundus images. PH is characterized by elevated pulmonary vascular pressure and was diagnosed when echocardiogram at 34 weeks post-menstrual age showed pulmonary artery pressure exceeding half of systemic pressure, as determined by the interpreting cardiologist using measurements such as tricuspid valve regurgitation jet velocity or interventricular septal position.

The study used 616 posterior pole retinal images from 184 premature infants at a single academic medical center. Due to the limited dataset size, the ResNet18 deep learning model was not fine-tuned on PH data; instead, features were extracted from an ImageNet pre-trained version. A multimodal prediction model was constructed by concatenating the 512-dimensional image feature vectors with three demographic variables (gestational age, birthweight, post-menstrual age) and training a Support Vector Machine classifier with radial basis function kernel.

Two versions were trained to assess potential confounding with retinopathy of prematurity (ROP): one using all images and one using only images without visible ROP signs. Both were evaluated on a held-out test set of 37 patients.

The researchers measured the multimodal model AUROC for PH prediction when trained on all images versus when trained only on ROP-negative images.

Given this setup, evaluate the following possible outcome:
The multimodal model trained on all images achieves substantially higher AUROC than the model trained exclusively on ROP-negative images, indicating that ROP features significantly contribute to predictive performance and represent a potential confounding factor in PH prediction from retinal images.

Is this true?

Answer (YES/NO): NO